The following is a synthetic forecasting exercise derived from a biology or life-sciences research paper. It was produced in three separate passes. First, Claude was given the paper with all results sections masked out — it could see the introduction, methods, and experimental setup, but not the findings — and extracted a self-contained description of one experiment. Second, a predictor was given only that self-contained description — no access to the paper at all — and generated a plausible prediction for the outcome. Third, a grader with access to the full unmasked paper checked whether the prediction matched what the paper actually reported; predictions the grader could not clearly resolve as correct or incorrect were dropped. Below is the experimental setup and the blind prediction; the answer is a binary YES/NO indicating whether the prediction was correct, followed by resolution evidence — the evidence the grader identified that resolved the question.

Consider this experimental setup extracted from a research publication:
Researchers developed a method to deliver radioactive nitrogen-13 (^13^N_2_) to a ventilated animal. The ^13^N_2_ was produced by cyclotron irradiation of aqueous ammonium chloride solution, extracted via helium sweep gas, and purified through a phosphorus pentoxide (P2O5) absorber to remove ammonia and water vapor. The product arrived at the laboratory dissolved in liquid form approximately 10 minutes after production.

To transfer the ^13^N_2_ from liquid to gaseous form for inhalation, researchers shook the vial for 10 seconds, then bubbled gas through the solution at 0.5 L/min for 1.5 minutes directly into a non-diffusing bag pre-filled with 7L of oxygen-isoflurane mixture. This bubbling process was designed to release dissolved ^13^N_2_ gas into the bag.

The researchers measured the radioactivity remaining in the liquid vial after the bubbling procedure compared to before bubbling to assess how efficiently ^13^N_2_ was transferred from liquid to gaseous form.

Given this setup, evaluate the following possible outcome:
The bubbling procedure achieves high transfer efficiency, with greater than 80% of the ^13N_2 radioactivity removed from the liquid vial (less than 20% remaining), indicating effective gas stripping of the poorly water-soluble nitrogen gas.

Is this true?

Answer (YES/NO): NO